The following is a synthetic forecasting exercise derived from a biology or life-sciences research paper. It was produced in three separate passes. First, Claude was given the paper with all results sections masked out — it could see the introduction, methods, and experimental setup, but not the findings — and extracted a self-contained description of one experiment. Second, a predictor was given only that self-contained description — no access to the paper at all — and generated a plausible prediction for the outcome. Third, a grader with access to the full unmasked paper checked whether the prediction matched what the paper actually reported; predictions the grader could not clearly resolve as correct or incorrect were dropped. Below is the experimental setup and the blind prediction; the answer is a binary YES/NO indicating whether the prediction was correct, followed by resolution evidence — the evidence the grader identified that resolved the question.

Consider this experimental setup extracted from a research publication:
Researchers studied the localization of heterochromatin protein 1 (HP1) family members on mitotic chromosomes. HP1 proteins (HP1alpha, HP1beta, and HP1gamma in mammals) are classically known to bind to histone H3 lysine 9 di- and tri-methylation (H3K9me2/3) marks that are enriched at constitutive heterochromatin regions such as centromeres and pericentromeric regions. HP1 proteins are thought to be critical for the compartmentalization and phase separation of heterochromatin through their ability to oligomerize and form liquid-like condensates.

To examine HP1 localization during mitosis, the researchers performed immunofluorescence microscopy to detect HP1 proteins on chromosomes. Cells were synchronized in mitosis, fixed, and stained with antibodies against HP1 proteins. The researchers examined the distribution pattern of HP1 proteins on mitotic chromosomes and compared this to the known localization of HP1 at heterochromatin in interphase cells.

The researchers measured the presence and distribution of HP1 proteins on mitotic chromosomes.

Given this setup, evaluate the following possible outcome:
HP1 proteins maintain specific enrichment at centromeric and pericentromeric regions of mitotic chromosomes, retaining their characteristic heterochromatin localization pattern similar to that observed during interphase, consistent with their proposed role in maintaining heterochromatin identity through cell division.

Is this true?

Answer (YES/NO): NO